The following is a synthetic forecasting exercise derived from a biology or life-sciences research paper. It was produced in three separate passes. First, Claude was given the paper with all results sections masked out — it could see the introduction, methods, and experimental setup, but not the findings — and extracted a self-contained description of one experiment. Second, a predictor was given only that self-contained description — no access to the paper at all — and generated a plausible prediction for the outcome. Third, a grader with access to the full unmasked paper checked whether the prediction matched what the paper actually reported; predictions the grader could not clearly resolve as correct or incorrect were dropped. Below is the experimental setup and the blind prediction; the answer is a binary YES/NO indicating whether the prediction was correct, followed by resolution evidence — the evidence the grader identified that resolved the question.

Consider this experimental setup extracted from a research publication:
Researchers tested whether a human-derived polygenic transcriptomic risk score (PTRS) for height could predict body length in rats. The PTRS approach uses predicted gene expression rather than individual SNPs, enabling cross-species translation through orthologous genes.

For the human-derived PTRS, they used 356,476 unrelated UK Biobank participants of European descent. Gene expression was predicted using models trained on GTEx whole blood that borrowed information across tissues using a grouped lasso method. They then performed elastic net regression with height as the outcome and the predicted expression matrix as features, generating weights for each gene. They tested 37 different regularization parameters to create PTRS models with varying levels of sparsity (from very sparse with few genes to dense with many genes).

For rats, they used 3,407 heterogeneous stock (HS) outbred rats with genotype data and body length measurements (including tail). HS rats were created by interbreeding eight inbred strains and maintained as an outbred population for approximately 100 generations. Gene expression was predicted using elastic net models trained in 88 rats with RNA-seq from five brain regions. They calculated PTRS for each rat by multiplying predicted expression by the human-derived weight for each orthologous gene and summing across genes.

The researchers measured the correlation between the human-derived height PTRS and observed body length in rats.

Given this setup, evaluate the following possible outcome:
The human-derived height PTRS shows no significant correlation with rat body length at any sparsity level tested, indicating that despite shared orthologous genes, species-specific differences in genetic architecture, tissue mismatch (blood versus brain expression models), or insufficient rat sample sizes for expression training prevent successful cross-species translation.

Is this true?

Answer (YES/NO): NO